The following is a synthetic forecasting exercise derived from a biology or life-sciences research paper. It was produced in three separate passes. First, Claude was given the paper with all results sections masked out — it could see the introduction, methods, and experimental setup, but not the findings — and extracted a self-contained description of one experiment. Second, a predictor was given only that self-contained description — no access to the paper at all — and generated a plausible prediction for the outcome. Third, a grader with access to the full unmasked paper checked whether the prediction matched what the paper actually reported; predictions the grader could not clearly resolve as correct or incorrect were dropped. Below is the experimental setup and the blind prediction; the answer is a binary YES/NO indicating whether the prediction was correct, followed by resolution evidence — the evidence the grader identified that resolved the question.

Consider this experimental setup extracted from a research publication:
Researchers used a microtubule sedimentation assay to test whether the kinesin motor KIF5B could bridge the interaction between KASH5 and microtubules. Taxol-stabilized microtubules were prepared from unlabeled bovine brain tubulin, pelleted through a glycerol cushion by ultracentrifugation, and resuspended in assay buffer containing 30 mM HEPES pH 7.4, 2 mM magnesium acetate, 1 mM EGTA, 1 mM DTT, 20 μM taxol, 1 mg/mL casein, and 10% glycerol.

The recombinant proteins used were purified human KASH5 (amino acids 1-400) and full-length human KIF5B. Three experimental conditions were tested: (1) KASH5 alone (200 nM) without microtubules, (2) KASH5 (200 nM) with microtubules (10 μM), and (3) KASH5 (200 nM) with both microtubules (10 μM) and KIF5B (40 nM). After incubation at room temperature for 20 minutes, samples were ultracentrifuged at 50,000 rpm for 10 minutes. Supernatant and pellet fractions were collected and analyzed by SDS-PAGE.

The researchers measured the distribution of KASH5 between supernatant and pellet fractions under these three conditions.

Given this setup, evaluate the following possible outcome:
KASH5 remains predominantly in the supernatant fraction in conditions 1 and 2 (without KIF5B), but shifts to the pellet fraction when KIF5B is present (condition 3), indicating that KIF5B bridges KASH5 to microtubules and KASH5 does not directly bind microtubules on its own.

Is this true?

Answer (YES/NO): YES